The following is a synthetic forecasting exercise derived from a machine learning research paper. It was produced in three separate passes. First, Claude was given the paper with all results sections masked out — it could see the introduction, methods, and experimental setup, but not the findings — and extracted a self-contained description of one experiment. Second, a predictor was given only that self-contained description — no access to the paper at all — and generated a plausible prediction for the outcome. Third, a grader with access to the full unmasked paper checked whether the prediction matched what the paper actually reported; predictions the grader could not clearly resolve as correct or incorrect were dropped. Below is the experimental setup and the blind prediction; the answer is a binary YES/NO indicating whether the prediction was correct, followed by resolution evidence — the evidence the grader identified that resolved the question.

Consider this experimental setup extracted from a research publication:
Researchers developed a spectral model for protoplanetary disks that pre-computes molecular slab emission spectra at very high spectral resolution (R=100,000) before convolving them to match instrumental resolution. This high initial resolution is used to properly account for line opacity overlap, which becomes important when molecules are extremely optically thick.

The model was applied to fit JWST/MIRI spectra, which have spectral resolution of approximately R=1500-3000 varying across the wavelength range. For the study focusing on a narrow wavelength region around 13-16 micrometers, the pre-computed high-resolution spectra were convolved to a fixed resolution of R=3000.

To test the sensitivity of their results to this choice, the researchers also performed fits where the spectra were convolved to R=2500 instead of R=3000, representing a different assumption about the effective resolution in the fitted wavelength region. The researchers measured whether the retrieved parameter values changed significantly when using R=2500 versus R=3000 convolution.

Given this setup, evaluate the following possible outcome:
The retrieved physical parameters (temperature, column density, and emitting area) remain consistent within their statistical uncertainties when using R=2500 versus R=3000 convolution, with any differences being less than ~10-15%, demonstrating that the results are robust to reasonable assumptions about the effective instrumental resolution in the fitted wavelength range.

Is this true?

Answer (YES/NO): YES